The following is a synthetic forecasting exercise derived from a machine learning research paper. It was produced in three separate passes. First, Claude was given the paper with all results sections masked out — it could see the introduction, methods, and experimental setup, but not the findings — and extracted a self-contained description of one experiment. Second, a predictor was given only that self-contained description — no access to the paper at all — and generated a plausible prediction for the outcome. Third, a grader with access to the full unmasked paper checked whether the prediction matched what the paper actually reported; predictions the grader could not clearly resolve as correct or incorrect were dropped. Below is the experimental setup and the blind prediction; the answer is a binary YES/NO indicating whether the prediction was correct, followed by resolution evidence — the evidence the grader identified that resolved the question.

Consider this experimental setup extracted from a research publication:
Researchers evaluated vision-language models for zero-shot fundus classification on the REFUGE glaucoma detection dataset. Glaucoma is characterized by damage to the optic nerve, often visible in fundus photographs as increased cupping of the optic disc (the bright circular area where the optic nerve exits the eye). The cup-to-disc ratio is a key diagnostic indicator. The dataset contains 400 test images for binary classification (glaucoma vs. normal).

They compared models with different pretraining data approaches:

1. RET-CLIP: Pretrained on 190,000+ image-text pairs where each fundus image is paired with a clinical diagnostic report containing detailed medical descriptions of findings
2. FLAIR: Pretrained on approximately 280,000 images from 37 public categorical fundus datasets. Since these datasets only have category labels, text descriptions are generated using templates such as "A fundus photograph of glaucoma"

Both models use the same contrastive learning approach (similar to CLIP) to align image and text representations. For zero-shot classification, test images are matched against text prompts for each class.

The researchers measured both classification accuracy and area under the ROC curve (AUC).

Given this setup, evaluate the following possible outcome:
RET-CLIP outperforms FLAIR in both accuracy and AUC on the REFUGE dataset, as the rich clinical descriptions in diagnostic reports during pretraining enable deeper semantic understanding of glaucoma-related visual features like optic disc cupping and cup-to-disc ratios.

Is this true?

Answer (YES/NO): NO